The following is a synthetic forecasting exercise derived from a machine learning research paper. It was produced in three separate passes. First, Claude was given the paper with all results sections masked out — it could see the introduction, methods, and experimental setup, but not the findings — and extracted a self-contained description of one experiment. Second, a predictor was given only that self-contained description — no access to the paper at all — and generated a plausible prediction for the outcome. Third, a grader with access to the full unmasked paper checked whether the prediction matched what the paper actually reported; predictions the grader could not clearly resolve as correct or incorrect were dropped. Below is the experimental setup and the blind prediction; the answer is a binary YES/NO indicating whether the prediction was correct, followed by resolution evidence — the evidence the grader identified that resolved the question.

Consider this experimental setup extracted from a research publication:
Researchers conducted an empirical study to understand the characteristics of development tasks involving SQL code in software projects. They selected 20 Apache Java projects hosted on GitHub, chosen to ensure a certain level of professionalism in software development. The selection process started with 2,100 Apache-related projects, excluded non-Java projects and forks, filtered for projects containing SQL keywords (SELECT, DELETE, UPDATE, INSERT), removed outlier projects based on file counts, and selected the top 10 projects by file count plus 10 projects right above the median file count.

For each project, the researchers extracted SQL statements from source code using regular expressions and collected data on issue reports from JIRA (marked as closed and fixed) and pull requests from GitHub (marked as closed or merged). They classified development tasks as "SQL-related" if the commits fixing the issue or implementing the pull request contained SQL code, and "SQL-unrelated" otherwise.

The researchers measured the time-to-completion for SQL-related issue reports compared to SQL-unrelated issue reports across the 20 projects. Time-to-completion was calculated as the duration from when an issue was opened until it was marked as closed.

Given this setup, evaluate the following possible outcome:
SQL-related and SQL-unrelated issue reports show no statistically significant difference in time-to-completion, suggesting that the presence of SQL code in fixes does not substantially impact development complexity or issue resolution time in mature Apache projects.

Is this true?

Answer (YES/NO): NO